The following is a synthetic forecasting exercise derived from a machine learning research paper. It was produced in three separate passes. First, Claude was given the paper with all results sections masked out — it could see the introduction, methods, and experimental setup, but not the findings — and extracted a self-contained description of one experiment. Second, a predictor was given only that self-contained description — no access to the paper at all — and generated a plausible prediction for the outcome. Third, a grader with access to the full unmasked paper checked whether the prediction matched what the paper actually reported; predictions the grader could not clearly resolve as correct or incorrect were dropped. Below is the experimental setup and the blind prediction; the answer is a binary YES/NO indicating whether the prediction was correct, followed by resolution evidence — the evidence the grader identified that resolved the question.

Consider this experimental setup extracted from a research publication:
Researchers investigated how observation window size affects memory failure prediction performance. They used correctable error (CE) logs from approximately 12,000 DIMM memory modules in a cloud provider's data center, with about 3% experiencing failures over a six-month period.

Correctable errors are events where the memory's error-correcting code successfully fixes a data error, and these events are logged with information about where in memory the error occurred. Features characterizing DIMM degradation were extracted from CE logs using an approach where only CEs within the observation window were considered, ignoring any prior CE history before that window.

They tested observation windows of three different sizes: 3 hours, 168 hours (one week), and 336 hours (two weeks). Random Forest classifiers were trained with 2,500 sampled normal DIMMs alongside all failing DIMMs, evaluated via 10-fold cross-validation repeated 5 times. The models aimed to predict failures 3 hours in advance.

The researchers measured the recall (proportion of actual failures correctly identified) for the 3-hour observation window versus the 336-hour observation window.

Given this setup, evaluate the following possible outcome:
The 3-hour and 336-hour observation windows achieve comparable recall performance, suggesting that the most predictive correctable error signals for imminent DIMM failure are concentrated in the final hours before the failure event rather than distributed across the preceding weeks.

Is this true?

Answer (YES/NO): NO